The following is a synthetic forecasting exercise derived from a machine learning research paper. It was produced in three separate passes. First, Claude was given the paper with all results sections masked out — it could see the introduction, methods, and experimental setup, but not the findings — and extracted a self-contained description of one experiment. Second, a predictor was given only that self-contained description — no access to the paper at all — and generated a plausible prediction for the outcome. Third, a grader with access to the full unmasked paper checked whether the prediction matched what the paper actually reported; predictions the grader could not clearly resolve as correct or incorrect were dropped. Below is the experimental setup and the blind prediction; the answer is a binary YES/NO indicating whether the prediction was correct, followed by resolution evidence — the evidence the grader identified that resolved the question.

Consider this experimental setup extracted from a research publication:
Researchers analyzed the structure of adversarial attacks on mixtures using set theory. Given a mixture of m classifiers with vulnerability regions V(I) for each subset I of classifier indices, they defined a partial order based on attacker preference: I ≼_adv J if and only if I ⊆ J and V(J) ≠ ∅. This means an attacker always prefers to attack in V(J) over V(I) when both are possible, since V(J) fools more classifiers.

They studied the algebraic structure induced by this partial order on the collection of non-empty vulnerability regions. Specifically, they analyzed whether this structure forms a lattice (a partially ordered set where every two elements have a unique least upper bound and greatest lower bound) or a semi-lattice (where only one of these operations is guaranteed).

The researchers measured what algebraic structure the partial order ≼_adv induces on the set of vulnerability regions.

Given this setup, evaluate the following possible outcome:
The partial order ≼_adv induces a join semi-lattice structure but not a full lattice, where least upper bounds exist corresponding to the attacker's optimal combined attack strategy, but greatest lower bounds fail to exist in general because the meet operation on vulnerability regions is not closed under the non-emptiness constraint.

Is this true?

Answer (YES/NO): NO